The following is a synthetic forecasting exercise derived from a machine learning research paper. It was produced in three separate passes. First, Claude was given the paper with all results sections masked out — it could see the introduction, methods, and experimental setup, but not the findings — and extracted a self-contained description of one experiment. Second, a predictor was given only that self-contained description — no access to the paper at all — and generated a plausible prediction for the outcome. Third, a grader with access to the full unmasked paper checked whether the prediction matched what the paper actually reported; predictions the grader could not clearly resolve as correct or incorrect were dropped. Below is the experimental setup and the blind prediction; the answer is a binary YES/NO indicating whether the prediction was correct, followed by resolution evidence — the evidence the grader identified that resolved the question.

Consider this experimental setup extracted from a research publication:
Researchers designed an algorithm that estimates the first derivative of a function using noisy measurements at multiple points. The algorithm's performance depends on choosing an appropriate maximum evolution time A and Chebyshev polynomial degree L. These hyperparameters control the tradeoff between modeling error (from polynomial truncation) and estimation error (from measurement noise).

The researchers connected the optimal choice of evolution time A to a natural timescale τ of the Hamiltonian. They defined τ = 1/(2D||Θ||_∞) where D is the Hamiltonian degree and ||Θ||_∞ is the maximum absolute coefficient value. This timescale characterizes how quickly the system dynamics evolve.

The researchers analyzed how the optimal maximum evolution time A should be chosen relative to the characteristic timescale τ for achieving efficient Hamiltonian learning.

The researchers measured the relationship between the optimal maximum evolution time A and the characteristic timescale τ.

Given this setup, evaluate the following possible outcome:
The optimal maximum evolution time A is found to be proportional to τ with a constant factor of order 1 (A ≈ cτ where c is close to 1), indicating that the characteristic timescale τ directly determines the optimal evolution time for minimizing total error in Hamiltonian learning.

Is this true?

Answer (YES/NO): YES